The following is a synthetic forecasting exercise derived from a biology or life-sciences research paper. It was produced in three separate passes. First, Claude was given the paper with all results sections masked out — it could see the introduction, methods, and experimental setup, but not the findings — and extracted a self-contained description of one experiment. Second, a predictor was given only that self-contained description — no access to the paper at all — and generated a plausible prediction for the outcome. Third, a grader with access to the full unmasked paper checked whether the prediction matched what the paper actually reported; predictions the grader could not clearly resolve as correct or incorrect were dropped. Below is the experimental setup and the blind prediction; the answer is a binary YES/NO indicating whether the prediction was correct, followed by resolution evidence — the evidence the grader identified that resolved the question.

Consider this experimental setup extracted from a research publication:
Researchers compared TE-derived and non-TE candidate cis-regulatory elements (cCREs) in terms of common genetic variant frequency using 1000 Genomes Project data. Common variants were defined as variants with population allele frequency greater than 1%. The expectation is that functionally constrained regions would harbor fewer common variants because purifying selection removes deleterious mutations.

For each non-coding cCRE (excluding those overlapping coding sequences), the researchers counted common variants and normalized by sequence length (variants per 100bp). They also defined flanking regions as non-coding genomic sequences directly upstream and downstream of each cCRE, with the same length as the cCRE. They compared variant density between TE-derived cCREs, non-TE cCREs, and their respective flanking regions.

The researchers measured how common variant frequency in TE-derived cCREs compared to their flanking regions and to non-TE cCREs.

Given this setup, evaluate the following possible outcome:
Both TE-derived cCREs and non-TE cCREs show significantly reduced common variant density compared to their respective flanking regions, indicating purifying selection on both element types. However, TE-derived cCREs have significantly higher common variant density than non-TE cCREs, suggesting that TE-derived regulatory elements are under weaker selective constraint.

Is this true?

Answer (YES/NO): NO